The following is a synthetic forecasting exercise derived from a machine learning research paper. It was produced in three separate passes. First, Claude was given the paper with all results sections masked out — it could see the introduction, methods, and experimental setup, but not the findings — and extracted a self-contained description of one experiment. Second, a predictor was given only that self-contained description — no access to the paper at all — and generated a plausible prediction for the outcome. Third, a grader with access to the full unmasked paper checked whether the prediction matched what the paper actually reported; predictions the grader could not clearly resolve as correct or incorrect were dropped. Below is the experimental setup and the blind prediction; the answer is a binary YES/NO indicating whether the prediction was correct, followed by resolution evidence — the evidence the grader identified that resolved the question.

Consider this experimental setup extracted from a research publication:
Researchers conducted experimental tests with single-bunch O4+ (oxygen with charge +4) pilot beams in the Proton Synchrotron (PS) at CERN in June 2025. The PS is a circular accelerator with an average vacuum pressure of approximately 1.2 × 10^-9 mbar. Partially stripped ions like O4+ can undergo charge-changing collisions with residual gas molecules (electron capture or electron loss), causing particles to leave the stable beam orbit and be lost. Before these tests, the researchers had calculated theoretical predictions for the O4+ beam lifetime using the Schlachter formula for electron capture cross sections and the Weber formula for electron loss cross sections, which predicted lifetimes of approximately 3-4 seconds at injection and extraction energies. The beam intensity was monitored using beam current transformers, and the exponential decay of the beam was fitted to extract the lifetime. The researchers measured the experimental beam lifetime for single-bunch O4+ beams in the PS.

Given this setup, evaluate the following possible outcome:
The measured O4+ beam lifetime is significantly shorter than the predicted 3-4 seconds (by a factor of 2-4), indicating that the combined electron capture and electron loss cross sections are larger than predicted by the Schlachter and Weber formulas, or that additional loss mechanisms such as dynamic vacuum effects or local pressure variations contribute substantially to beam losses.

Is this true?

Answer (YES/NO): NO